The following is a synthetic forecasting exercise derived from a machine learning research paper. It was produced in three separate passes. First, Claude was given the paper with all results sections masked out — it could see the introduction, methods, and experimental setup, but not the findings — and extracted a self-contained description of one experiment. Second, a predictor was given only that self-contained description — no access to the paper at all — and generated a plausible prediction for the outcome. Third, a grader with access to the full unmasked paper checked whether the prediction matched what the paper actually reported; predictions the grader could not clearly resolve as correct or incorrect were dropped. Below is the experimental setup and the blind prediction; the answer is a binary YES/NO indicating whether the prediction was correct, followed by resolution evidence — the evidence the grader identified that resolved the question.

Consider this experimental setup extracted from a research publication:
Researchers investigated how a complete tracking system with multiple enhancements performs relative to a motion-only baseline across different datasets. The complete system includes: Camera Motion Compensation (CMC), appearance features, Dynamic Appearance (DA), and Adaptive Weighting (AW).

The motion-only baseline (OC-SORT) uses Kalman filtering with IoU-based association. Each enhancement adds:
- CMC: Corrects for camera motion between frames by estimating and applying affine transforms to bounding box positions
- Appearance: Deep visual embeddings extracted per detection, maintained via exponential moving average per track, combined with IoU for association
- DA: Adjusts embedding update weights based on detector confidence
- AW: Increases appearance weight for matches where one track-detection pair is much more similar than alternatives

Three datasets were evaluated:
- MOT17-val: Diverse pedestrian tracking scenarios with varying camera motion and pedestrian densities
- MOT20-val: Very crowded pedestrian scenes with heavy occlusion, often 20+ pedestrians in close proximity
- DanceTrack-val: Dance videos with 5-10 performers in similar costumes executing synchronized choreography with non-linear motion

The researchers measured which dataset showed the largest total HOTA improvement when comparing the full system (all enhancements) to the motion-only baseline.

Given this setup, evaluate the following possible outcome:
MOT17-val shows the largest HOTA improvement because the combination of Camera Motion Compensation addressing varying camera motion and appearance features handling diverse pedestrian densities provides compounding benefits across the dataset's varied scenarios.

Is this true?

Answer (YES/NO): NO